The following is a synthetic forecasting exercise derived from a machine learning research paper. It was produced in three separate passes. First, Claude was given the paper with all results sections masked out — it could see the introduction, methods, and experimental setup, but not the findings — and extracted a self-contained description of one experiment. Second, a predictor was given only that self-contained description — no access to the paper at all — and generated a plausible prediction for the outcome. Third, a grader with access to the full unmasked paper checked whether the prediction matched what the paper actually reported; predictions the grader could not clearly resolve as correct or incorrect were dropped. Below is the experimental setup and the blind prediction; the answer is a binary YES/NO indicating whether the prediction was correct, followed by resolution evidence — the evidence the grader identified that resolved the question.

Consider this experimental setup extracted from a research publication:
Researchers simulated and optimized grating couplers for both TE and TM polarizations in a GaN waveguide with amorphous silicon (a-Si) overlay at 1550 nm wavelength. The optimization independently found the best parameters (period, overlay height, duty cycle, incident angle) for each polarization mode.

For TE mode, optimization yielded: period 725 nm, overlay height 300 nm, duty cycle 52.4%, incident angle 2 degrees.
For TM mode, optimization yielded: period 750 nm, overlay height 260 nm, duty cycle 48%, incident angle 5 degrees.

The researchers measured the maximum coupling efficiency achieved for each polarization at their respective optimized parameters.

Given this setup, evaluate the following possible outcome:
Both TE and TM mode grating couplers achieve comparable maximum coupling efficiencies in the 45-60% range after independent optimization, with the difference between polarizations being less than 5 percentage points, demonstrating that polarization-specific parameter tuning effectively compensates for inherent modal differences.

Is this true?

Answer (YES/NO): NO